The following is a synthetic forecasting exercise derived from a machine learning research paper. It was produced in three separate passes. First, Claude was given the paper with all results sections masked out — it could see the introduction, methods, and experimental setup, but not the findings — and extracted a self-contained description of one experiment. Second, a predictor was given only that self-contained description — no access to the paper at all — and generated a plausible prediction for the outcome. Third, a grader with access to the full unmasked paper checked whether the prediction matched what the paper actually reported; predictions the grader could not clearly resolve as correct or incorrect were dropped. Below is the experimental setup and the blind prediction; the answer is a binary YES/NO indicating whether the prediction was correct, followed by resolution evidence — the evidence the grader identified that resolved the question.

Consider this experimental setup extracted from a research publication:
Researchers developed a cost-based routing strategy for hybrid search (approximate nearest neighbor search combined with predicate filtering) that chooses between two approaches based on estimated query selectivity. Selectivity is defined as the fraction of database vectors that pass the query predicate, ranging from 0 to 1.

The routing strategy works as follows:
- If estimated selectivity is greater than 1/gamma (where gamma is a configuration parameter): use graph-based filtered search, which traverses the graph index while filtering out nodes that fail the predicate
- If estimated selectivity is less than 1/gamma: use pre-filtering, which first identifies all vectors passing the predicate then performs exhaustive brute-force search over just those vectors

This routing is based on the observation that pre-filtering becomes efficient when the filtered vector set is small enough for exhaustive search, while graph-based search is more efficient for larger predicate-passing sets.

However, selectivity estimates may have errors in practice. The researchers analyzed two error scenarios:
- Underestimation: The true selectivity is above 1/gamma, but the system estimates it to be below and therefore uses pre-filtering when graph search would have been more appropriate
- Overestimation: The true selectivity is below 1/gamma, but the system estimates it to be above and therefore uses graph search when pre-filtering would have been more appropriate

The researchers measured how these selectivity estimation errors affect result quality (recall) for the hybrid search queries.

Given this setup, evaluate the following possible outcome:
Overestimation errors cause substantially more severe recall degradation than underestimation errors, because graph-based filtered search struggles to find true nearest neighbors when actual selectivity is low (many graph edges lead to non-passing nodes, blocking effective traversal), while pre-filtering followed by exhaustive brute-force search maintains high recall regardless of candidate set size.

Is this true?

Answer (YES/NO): NO